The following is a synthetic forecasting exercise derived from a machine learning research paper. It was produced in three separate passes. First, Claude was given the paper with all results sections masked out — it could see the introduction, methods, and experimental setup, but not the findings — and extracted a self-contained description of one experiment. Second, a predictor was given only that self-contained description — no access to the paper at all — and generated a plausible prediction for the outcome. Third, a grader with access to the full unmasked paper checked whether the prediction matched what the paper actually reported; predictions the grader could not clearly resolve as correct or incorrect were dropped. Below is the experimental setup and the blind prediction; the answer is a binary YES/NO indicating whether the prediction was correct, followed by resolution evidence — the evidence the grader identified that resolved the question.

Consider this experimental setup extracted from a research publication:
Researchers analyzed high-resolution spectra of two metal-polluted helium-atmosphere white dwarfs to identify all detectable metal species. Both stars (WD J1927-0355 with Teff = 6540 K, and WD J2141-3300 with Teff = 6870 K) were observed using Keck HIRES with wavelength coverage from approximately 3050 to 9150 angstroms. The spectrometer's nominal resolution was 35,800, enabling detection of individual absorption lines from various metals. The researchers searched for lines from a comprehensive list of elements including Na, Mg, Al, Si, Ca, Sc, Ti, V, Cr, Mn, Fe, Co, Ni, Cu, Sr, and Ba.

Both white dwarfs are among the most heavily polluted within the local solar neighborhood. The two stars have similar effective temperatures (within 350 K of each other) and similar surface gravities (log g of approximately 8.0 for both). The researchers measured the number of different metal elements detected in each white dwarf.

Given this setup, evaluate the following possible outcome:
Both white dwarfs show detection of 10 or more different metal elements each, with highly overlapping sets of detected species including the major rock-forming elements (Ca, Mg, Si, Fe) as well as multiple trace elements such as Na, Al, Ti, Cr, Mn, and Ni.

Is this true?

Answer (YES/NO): NO